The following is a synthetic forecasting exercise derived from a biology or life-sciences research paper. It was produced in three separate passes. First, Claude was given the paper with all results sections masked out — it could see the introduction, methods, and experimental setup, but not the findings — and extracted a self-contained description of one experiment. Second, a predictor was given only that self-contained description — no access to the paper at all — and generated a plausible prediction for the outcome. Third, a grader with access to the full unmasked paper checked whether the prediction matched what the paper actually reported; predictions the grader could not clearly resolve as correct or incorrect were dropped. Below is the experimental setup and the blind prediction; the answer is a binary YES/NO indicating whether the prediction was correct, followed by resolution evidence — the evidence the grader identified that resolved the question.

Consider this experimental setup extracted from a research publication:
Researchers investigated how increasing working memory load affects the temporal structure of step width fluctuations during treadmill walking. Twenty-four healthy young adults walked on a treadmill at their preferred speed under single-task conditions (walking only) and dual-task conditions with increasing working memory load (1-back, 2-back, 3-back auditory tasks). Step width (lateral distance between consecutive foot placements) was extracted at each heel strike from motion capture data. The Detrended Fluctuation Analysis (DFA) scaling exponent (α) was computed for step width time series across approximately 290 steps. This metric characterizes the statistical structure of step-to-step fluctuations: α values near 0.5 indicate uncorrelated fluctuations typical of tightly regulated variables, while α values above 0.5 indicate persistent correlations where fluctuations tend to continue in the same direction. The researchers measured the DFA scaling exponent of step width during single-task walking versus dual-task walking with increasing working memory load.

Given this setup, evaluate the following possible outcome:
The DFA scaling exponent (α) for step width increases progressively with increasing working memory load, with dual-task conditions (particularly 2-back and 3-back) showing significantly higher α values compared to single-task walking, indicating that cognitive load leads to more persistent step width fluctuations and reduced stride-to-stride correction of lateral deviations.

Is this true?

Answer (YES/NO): NO